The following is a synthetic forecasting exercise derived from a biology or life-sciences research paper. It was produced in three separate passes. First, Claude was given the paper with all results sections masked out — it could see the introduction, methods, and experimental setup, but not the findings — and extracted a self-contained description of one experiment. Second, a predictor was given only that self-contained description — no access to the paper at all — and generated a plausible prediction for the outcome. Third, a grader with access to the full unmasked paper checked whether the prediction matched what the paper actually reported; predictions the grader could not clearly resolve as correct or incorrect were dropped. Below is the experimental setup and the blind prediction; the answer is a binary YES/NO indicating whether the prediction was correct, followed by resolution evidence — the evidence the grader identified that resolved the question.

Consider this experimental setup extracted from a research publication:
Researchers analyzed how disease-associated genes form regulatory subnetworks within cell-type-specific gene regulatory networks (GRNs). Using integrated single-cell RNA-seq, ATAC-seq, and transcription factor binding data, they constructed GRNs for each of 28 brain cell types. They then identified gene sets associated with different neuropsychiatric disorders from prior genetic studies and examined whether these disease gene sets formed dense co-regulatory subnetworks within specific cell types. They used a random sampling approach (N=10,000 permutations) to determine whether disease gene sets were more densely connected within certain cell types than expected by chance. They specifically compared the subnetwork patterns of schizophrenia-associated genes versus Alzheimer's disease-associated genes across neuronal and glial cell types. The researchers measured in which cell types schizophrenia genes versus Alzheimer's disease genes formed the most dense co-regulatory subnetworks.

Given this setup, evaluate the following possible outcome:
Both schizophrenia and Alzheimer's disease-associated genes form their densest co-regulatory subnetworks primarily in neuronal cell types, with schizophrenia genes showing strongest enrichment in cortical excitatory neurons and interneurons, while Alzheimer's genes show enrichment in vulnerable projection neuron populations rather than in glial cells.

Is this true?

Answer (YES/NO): NO